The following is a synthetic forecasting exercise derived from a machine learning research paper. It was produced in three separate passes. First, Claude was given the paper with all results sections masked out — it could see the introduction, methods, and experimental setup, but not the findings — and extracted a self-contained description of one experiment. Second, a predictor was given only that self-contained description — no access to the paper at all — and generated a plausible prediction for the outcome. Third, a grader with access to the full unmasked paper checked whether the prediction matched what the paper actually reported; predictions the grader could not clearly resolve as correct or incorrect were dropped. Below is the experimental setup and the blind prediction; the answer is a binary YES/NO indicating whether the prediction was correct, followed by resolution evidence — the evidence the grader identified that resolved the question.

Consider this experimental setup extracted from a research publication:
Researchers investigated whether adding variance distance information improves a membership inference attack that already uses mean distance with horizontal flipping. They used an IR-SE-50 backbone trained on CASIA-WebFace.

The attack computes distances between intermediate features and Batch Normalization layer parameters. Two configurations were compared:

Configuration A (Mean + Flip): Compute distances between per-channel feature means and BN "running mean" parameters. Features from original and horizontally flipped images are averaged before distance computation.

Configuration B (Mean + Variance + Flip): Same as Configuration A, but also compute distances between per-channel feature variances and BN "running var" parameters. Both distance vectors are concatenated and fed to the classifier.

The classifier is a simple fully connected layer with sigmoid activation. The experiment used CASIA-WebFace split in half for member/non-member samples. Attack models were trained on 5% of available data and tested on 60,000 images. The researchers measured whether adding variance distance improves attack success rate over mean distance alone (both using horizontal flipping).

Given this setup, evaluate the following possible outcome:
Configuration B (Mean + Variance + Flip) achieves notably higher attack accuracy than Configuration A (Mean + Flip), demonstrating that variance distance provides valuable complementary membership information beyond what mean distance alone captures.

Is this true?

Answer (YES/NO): NO